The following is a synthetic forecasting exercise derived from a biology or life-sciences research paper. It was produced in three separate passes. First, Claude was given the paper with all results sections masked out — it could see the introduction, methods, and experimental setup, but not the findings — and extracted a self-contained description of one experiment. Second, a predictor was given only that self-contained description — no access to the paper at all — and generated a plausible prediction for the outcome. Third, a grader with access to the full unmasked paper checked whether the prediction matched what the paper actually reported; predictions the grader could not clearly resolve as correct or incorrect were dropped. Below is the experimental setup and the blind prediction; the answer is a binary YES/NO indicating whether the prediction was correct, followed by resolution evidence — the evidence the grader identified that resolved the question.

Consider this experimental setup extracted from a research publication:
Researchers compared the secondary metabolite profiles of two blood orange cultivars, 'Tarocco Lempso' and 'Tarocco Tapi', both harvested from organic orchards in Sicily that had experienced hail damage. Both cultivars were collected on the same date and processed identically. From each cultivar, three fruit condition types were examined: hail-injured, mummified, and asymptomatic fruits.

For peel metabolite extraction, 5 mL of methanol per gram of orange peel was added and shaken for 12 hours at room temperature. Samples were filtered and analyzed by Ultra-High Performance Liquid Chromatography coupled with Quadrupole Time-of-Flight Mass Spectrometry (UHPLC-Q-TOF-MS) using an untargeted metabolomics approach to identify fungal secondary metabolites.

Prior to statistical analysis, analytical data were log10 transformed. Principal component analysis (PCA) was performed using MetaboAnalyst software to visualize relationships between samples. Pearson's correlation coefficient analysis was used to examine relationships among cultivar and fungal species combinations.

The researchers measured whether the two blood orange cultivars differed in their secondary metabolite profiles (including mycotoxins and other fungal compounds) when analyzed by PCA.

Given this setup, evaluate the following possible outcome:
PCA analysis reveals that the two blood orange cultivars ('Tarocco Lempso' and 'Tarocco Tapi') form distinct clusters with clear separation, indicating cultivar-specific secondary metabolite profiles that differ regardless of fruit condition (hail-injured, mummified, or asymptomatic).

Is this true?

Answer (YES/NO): NO